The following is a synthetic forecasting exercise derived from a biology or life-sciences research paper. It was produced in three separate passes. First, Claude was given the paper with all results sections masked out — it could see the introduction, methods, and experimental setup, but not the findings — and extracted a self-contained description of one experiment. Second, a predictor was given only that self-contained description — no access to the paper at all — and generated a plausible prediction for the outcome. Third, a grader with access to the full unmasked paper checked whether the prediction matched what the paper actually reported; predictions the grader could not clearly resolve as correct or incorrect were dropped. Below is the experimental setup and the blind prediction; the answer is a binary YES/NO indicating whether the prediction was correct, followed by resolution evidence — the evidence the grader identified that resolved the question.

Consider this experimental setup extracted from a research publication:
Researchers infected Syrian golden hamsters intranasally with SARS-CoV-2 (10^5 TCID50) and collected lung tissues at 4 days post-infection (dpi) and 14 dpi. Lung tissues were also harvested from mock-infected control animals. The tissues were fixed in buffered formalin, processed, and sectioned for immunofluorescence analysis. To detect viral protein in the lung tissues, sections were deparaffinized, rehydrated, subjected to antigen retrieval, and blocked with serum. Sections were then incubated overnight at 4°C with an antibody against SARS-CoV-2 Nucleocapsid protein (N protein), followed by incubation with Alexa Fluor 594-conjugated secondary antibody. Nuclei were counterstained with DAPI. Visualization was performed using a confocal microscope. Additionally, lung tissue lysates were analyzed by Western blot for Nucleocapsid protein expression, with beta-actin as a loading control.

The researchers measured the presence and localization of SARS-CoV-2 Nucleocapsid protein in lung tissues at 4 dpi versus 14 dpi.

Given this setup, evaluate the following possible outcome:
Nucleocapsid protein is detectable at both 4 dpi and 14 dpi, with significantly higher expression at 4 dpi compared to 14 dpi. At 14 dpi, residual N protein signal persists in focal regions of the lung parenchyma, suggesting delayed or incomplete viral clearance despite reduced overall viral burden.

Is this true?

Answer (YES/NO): NO